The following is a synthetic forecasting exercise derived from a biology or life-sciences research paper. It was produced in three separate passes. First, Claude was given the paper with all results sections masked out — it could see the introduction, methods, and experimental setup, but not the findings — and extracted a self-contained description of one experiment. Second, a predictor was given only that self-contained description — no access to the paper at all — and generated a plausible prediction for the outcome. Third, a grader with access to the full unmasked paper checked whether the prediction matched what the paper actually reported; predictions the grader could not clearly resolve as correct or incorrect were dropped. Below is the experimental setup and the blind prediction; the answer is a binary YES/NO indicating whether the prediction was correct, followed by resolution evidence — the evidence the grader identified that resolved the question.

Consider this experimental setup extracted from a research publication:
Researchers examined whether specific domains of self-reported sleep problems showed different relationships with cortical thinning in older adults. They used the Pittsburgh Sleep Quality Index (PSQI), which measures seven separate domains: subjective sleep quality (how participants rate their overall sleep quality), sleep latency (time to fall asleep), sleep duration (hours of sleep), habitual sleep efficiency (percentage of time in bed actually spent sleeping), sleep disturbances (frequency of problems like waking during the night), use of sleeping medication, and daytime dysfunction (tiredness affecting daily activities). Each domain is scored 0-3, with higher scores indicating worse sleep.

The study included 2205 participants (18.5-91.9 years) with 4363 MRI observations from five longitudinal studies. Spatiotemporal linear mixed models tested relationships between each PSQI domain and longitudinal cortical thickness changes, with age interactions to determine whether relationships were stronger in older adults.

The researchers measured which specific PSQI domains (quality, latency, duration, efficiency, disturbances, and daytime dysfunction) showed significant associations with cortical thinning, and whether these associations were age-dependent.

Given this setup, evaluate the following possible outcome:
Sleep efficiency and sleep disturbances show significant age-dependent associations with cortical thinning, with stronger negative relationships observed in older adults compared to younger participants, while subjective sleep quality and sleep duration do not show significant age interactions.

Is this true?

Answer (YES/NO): NO